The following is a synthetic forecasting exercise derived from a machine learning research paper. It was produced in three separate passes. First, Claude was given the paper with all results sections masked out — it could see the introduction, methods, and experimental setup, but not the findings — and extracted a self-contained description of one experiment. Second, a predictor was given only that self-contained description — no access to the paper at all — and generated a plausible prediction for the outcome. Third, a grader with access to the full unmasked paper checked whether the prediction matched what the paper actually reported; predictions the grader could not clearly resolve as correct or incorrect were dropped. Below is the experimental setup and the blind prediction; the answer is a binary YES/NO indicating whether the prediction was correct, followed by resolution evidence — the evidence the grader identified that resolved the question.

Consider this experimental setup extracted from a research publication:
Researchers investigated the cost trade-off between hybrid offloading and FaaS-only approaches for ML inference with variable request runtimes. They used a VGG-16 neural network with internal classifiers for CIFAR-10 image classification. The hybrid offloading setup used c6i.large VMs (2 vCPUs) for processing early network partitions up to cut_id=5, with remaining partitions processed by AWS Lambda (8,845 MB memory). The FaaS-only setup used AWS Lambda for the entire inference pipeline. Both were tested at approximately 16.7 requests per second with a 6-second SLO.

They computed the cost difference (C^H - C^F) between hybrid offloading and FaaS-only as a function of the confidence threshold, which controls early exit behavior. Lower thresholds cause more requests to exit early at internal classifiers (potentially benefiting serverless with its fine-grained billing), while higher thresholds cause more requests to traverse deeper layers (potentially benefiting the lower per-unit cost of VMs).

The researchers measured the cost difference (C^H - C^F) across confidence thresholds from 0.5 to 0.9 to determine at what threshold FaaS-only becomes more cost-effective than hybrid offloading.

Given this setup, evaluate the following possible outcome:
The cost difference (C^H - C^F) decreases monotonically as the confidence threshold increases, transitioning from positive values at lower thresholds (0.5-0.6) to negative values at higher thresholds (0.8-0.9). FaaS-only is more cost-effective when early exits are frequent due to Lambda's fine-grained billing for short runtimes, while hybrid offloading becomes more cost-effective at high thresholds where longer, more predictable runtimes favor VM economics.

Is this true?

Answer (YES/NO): NO